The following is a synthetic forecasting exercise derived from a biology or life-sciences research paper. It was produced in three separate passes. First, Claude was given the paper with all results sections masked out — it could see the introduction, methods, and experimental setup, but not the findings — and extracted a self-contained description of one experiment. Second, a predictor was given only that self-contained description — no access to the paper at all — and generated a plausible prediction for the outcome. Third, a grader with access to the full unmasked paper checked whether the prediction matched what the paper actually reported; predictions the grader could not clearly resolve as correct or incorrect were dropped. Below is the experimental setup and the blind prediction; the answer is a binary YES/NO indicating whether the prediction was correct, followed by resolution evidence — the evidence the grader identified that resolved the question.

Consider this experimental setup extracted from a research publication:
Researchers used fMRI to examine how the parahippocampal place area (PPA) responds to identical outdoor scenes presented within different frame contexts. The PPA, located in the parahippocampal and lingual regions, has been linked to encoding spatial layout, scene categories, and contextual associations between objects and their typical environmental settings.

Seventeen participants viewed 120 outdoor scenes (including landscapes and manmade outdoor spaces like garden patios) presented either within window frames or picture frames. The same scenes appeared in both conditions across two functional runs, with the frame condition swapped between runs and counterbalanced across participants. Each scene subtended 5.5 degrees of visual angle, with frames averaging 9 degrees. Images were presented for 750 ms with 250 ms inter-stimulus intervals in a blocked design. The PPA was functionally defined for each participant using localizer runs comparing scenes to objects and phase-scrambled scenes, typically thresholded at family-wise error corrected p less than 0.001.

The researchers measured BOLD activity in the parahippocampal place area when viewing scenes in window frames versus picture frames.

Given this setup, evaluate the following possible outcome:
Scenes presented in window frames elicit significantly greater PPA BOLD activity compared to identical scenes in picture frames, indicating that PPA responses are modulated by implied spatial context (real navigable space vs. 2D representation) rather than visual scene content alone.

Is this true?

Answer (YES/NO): YES